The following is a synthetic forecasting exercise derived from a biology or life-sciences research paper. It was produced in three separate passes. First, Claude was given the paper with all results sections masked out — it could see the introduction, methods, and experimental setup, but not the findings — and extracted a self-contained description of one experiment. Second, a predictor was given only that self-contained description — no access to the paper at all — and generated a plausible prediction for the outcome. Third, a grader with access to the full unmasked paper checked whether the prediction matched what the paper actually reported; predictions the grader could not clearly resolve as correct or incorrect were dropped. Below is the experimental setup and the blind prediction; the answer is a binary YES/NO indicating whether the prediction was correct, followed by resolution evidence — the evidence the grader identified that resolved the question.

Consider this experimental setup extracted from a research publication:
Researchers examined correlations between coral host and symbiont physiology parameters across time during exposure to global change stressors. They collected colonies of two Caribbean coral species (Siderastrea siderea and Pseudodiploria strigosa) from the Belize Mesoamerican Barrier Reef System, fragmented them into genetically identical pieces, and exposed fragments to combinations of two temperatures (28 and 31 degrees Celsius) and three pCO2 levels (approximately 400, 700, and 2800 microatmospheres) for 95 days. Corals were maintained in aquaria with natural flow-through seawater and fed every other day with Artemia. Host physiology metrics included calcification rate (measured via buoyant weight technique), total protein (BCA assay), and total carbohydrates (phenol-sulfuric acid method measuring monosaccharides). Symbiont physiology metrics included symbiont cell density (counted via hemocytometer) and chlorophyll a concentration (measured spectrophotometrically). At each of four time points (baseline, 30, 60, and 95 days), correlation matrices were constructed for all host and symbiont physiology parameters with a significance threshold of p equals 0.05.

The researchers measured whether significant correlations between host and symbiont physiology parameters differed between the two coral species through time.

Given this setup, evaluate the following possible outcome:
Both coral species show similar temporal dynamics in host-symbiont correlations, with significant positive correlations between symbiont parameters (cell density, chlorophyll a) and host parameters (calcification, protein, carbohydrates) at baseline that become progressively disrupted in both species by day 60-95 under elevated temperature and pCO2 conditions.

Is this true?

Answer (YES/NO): NO